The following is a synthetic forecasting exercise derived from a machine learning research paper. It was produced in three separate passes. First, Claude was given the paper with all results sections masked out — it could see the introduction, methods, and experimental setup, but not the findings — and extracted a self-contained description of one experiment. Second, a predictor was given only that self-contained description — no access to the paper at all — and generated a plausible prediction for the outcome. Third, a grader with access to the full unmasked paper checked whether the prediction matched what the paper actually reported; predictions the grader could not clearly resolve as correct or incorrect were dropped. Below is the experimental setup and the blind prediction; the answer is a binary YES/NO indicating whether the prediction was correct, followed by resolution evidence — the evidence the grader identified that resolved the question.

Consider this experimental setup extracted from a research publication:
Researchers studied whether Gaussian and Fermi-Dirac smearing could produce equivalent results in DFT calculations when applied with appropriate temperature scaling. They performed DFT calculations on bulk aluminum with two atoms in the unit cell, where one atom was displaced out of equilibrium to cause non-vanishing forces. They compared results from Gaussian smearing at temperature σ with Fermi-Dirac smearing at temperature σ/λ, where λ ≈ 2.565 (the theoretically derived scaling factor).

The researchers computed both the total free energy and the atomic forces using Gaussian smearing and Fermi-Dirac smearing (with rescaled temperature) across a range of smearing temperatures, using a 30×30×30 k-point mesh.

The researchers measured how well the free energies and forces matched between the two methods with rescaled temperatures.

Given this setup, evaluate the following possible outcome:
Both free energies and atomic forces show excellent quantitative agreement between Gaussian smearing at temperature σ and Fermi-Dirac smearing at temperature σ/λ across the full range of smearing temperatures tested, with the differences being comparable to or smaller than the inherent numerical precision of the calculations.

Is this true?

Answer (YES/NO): NO